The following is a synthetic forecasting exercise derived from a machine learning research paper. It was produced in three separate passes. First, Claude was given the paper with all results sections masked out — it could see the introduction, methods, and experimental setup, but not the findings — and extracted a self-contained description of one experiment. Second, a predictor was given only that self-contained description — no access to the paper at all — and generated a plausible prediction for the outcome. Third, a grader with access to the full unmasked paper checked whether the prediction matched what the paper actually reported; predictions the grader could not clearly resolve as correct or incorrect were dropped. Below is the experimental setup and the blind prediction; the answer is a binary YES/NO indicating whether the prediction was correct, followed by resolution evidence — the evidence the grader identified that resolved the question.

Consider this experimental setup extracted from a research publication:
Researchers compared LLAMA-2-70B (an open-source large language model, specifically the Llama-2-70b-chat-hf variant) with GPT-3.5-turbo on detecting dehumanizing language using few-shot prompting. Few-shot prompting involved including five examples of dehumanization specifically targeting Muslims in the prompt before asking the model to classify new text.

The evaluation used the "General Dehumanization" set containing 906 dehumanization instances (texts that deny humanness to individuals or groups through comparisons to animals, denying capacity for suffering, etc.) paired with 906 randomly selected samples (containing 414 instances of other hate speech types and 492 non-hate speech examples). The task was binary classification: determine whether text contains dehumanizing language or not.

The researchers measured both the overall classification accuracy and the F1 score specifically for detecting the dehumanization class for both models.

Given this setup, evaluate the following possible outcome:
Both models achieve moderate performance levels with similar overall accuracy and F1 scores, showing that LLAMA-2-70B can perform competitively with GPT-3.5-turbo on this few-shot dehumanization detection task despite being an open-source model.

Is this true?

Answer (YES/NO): NO